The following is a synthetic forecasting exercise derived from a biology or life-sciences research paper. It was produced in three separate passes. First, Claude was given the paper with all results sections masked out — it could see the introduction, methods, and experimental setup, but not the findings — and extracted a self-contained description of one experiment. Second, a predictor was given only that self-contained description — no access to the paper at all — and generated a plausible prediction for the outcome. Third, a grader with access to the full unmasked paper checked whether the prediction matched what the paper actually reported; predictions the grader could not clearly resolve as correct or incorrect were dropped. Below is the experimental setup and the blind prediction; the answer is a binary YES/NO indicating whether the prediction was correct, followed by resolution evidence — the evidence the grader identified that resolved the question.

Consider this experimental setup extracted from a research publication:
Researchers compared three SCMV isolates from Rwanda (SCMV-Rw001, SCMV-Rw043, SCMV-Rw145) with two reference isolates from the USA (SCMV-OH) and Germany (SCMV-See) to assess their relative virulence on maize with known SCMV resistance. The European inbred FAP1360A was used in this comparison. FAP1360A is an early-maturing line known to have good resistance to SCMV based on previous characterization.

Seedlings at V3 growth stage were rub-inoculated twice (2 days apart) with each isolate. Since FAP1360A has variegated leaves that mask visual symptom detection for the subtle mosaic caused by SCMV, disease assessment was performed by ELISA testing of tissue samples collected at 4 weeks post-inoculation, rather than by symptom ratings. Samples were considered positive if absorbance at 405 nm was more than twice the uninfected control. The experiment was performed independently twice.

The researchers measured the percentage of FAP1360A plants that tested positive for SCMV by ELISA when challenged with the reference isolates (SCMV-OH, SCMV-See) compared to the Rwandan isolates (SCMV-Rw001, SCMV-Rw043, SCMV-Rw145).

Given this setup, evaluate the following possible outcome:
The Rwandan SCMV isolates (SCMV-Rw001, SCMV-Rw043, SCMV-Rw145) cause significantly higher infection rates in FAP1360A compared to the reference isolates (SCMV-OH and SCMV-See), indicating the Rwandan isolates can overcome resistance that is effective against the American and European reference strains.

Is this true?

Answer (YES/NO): YES